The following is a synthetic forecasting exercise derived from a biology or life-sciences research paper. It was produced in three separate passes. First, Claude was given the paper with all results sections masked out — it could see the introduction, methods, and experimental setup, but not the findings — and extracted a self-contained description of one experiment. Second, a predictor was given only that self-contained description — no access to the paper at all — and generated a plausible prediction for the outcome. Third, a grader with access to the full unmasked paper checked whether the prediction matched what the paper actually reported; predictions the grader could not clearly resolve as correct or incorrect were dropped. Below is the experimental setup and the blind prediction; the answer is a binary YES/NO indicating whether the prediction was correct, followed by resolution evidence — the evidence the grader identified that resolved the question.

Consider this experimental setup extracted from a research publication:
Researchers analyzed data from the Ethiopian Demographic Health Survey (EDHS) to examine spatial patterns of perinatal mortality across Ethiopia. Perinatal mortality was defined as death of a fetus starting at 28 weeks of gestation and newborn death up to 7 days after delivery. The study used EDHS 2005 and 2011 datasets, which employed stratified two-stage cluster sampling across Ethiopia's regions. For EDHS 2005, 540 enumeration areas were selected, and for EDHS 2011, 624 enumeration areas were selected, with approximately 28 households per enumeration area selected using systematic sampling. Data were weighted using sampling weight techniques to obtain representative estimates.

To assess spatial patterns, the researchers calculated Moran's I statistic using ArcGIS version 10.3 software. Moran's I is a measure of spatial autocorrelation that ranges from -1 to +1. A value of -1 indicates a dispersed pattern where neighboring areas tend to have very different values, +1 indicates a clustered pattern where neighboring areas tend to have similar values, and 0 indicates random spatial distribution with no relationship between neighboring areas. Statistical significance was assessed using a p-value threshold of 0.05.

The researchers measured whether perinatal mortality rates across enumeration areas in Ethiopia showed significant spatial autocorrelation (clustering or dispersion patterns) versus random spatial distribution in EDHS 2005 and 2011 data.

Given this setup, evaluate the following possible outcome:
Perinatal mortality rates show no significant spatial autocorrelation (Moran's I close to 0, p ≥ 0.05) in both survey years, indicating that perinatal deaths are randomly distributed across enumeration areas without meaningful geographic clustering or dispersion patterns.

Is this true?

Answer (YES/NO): YES